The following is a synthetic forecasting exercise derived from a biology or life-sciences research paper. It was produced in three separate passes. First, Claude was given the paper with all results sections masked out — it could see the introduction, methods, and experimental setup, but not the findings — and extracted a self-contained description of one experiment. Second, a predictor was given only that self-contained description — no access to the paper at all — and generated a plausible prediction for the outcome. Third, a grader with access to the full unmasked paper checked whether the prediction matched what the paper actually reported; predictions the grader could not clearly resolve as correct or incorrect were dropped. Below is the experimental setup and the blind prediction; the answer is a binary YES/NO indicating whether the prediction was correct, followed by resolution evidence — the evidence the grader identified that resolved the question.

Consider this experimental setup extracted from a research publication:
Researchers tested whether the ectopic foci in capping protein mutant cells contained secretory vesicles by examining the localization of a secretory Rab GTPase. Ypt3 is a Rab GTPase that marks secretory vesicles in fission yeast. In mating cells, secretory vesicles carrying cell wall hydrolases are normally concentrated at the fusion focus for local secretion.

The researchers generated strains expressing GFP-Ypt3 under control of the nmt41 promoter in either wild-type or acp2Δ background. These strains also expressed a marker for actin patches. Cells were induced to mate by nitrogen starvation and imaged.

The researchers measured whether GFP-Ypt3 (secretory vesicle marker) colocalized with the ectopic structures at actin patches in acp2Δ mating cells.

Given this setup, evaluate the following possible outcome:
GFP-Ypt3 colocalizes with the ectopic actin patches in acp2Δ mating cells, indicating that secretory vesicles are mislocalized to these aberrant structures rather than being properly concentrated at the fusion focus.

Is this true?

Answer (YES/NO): YES